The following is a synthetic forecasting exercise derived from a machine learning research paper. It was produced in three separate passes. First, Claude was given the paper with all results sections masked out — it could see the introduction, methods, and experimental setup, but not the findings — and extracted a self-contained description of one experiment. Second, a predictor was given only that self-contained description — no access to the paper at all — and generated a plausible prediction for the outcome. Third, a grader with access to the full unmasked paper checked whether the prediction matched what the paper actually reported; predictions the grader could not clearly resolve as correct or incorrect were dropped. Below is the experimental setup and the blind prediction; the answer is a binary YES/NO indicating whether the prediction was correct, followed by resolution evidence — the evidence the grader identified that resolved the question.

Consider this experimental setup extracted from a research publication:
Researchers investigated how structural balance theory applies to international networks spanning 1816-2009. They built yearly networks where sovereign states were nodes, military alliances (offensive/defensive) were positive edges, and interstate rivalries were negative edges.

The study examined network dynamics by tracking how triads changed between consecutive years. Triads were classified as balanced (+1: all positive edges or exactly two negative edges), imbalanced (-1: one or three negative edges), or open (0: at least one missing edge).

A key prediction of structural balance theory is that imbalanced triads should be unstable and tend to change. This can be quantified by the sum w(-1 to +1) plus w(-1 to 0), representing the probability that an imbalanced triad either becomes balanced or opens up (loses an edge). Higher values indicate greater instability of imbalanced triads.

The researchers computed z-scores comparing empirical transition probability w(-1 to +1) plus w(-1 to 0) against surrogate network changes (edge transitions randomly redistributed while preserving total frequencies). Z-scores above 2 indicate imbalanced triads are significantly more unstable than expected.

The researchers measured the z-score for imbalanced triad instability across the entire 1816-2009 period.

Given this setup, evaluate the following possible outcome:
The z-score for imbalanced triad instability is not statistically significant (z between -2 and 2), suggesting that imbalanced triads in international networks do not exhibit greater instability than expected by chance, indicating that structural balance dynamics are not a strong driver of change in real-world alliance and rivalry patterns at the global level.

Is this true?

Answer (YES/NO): YES